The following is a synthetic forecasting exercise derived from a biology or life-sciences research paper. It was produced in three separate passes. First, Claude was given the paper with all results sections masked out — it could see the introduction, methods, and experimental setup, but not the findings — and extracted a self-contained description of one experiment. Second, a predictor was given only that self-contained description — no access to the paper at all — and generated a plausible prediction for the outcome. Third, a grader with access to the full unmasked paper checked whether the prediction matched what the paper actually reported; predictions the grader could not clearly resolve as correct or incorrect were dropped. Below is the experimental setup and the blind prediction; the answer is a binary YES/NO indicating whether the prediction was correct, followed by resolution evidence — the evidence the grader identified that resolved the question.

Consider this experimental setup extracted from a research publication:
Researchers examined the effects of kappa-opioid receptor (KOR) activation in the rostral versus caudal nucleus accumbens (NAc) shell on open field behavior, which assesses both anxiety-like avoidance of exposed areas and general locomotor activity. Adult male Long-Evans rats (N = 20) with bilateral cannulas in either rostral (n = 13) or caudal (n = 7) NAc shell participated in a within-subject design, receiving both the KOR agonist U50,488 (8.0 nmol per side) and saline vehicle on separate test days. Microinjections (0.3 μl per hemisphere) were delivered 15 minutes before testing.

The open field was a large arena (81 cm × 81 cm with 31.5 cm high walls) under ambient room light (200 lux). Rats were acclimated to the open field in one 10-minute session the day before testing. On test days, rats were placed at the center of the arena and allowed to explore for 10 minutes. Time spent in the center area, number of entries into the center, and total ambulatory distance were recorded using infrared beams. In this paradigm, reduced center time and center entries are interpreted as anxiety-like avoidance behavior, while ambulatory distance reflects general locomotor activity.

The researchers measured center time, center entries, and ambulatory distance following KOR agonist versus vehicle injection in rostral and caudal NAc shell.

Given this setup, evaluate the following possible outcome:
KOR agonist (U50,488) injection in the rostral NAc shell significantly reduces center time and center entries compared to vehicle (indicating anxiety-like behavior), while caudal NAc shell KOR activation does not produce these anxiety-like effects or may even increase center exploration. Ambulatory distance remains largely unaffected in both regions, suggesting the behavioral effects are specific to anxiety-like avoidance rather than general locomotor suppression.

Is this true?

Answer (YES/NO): NO